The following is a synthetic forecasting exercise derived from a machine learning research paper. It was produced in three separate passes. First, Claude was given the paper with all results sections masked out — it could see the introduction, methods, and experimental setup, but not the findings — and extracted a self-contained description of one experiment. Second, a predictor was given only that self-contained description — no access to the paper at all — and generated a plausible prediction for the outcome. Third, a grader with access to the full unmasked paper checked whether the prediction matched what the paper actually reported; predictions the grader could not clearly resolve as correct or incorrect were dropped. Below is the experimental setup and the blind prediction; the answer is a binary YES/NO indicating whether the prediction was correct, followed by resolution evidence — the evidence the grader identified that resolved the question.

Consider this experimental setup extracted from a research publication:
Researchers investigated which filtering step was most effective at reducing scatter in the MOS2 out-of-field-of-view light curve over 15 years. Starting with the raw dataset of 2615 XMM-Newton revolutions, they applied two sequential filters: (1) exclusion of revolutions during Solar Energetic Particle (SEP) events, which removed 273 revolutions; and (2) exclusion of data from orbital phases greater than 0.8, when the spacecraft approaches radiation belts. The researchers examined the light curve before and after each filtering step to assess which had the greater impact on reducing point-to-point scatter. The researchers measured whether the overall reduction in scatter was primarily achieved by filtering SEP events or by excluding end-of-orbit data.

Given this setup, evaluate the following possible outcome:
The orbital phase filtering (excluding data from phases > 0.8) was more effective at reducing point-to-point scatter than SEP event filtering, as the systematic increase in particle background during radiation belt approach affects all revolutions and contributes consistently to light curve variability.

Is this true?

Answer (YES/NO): NO